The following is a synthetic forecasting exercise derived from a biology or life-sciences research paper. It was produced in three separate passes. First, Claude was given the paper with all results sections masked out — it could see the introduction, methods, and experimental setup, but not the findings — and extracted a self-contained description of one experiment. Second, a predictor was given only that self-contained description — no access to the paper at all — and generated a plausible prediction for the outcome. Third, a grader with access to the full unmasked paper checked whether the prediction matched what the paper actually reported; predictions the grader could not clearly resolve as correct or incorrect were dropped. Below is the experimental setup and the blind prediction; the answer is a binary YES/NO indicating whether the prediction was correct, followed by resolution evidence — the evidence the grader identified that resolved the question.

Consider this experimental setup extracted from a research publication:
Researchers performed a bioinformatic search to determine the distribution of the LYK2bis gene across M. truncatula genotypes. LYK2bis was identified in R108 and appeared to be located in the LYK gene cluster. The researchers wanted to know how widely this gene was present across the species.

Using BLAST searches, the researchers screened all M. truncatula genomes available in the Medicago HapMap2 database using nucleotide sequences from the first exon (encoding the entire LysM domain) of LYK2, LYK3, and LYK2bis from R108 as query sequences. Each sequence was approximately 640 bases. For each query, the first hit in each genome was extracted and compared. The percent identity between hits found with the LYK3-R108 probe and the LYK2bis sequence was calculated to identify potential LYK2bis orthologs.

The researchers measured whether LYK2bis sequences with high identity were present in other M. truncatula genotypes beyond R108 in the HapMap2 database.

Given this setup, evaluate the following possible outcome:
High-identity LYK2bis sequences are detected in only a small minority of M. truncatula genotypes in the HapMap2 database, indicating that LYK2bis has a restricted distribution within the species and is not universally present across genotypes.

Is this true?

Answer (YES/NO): NO